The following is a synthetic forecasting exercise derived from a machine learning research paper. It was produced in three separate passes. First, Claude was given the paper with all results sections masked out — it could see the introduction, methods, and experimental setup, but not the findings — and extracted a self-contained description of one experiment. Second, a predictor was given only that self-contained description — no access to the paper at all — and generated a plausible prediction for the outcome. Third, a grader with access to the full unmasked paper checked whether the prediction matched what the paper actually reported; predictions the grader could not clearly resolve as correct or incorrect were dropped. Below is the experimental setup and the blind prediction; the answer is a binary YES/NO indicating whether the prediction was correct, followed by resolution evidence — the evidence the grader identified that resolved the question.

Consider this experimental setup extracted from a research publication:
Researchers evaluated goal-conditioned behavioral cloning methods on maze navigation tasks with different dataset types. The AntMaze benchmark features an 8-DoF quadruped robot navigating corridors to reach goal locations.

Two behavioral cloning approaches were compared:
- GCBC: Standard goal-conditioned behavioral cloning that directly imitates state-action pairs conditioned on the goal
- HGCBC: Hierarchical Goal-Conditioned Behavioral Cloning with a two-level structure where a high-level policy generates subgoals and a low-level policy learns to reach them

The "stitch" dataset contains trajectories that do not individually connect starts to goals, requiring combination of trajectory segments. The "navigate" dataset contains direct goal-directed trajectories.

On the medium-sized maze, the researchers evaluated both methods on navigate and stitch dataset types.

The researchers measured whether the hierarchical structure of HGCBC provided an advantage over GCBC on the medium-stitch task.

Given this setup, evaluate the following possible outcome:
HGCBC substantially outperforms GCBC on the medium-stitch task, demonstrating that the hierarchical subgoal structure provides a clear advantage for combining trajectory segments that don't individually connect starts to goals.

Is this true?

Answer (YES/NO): YES